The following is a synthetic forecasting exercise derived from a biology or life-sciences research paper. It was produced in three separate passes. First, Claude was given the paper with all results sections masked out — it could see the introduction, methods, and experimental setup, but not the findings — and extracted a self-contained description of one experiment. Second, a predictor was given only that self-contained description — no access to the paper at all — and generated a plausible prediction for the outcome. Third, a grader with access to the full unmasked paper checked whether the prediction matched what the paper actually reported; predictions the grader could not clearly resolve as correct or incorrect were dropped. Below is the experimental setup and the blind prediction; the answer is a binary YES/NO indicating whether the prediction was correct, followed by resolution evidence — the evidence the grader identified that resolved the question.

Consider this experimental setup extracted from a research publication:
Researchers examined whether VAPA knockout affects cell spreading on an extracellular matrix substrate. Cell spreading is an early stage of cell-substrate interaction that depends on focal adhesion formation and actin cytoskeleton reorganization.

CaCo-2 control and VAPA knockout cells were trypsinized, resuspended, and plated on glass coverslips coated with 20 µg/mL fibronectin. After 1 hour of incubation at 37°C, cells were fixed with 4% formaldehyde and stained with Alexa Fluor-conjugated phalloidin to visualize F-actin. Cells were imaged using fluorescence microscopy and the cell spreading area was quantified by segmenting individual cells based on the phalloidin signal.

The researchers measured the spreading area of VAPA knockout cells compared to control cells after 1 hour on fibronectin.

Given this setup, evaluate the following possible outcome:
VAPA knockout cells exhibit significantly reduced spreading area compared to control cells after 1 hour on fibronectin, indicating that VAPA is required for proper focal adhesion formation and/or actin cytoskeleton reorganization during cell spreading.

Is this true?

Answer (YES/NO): NO